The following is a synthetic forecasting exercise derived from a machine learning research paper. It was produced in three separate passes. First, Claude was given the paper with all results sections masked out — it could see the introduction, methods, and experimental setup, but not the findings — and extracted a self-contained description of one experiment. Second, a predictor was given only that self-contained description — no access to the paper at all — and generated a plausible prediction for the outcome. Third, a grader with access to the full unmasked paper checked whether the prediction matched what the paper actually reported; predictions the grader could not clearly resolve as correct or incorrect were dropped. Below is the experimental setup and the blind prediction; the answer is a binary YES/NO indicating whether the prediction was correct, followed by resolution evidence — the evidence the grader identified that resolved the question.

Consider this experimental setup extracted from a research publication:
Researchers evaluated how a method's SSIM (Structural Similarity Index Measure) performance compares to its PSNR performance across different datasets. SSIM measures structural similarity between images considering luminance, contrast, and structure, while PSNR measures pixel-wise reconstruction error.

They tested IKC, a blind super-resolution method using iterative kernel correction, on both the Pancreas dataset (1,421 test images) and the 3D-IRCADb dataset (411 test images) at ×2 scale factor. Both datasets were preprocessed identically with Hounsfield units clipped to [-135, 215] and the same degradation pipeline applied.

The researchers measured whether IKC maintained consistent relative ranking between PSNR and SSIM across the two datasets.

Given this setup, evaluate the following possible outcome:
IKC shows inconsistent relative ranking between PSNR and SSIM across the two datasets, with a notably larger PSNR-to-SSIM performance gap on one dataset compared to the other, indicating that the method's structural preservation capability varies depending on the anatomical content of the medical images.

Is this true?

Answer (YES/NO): YES